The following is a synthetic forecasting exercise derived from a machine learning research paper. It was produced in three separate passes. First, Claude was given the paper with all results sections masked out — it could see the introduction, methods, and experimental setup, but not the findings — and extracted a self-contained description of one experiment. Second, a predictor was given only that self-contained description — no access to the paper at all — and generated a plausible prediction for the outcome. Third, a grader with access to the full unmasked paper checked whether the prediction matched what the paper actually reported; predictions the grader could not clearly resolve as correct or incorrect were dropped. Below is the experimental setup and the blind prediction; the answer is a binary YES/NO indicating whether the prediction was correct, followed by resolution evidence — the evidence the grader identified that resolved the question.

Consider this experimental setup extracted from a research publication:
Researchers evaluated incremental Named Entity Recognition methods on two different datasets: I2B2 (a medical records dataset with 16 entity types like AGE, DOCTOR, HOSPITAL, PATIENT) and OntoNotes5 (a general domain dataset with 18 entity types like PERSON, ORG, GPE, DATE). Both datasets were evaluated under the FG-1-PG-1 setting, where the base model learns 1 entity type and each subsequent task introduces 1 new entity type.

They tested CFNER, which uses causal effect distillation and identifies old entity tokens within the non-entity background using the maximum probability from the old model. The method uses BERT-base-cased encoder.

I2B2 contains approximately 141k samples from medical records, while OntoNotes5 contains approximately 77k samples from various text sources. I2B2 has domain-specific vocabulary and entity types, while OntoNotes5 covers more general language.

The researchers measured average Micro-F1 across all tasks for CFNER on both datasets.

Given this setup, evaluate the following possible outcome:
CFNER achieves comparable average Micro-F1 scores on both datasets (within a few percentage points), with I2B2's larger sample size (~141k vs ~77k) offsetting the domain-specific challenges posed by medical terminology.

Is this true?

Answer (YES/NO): NO